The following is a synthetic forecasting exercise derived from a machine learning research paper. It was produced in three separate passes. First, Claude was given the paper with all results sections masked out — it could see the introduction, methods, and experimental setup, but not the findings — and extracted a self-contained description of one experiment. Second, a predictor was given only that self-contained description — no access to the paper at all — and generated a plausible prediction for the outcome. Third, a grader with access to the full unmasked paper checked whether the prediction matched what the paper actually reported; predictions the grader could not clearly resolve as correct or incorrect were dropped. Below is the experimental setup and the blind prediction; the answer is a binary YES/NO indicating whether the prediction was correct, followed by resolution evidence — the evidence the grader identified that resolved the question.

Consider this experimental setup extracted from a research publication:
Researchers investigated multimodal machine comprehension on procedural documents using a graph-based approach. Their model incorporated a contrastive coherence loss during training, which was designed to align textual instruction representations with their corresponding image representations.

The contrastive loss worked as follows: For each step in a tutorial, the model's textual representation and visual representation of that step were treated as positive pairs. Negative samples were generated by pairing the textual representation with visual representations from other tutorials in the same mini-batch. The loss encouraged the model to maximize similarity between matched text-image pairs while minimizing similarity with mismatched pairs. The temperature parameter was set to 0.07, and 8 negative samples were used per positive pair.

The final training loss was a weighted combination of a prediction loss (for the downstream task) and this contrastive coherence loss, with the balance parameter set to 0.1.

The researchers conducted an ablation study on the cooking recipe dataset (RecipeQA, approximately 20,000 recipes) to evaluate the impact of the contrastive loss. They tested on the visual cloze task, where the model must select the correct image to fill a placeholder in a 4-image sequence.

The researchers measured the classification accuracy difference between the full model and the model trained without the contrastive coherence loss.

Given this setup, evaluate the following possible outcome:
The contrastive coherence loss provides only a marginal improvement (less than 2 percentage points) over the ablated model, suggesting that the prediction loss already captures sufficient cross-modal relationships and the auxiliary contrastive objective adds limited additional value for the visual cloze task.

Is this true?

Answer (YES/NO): YES